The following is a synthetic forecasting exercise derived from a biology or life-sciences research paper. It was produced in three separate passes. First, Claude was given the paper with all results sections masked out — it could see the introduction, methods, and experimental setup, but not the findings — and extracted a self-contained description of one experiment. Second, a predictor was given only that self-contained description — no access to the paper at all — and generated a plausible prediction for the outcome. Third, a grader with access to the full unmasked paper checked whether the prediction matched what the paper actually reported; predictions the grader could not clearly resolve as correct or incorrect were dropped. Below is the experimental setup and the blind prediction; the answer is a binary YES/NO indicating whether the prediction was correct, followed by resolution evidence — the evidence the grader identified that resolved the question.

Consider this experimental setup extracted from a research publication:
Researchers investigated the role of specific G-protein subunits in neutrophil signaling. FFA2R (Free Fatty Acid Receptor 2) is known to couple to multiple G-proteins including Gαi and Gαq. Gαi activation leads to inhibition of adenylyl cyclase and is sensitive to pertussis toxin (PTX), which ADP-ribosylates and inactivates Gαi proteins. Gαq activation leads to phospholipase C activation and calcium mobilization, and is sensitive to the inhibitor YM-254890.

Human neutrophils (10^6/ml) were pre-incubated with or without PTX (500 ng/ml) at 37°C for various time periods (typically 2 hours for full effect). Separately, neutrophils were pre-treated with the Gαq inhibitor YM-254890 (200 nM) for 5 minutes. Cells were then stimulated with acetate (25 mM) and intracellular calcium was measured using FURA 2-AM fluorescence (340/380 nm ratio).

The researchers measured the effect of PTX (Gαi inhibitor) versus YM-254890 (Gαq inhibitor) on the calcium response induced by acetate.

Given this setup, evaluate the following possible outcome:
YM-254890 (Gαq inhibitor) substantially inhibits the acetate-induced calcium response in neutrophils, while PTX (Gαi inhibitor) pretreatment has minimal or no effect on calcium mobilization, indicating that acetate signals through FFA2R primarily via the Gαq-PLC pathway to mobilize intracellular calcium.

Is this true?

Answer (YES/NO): NO